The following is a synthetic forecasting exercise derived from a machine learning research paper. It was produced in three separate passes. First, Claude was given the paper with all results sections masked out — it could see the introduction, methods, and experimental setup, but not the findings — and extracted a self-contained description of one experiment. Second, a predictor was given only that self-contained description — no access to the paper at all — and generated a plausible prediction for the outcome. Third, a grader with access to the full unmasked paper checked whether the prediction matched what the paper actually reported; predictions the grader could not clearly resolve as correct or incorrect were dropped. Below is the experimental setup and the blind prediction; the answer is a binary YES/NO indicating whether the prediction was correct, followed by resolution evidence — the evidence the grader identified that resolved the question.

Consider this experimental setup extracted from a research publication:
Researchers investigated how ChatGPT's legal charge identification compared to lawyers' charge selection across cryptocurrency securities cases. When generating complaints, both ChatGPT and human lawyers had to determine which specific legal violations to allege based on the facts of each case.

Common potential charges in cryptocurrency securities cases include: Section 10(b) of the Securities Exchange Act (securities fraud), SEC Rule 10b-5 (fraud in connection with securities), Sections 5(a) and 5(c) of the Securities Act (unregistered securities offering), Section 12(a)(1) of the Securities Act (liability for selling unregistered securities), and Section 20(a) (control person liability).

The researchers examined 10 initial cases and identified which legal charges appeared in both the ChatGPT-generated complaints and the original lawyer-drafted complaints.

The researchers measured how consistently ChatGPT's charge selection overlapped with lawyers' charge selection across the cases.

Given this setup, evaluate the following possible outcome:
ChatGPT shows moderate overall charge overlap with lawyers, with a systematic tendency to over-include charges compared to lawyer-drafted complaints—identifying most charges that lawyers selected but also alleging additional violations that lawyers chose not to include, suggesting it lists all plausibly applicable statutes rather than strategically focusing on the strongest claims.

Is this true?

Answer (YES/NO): NO